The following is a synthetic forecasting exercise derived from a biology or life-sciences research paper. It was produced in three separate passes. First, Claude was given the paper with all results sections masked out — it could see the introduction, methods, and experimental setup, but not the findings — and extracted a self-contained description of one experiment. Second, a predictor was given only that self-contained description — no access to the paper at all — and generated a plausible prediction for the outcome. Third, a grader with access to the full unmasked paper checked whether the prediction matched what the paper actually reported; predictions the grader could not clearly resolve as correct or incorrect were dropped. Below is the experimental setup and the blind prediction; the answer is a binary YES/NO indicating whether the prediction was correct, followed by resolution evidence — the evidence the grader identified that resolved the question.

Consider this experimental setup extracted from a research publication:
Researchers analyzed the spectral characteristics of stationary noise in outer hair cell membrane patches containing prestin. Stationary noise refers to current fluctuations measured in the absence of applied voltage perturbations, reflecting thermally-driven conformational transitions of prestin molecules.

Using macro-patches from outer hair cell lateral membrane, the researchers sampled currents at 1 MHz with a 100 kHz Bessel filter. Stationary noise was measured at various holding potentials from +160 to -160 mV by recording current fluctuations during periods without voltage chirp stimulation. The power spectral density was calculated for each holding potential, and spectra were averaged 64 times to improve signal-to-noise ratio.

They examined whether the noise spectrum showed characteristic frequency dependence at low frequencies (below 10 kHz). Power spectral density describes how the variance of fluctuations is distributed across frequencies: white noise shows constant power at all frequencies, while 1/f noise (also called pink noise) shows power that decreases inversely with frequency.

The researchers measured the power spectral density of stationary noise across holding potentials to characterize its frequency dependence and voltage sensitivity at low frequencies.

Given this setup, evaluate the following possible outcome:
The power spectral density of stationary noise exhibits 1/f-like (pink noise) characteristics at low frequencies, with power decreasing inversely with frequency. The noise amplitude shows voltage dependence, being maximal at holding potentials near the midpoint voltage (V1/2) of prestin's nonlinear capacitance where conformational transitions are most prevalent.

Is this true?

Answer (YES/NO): NO